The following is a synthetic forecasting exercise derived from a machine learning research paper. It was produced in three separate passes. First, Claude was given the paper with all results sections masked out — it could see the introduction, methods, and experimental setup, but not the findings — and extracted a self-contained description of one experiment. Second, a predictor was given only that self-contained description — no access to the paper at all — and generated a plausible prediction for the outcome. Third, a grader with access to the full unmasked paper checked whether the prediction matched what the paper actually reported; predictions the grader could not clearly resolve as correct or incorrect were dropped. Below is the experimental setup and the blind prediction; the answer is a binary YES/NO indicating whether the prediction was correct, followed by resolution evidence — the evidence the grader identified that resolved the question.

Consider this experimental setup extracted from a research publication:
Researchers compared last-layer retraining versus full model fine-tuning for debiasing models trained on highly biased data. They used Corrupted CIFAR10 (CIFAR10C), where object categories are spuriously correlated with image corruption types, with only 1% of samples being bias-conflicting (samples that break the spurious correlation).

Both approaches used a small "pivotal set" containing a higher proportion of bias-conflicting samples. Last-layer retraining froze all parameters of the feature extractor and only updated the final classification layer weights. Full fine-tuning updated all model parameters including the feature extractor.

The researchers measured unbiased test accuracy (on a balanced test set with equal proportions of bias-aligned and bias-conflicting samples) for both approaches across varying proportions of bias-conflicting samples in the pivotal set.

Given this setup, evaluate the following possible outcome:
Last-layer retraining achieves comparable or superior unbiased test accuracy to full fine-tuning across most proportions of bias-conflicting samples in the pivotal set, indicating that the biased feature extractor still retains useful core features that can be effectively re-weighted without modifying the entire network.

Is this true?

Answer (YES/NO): NO